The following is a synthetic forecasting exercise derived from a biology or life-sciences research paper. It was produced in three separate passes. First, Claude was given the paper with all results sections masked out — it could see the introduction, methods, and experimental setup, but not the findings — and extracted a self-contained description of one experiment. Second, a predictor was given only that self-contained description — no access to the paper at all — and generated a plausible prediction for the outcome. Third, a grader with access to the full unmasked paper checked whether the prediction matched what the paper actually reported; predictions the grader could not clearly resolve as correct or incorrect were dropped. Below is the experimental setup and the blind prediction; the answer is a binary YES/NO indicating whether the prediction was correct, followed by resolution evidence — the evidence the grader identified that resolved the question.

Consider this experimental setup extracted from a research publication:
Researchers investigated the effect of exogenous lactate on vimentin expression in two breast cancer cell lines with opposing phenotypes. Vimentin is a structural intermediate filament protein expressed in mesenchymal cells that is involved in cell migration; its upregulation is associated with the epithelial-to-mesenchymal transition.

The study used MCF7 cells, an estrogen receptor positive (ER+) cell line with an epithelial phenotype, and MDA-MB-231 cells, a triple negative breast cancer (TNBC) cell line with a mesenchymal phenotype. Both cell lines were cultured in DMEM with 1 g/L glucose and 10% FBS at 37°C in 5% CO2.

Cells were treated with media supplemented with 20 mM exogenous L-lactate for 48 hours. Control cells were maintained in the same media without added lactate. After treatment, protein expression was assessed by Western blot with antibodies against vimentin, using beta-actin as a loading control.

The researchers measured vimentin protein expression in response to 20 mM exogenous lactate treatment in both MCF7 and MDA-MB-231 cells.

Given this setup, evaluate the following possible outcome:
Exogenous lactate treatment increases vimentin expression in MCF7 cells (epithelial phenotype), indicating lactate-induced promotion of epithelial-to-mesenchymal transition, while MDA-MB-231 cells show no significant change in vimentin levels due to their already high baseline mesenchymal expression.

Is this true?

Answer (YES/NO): NO